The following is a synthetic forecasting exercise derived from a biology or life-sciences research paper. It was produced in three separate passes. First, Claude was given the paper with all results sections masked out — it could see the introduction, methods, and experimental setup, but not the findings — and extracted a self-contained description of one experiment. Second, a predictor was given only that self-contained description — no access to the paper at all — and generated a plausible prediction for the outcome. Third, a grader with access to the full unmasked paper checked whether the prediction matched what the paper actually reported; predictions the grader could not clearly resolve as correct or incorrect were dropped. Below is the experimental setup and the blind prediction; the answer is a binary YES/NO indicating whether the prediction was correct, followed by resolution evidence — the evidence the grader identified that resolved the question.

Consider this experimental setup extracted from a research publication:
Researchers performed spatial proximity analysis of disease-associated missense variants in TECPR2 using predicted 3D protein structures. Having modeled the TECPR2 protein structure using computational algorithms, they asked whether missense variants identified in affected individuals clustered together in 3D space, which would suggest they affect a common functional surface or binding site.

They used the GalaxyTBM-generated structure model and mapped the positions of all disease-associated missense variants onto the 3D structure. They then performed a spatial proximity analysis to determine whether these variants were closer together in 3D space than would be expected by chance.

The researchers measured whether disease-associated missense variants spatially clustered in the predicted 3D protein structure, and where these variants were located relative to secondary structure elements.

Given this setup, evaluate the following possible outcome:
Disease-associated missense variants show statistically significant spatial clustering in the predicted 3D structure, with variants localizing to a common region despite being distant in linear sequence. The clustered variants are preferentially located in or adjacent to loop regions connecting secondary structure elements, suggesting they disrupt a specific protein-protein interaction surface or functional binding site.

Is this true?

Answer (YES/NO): NO